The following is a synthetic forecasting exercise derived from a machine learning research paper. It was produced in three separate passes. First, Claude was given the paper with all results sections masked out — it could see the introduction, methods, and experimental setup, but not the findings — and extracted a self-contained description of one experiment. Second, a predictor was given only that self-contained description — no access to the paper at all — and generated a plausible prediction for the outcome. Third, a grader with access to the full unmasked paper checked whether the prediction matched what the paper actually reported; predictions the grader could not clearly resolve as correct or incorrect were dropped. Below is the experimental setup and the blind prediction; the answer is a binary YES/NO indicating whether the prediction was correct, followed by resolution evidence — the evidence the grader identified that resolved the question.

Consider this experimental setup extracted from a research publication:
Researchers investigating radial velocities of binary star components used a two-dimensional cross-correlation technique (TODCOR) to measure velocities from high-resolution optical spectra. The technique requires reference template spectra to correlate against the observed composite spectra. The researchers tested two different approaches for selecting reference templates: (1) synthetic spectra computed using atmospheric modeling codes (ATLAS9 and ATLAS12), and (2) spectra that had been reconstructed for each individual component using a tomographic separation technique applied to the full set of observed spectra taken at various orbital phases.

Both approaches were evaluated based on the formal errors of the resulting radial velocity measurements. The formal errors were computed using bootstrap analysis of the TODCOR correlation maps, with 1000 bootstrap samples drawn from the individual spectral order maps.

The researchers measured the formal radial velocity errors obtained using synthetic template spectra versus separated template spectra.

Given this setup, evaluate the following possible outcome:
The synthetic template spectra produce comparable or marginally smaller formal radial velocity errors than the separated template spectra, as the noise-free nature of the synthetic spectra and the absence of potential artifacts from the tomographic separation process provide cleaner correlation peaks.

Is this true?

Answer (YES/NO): NO